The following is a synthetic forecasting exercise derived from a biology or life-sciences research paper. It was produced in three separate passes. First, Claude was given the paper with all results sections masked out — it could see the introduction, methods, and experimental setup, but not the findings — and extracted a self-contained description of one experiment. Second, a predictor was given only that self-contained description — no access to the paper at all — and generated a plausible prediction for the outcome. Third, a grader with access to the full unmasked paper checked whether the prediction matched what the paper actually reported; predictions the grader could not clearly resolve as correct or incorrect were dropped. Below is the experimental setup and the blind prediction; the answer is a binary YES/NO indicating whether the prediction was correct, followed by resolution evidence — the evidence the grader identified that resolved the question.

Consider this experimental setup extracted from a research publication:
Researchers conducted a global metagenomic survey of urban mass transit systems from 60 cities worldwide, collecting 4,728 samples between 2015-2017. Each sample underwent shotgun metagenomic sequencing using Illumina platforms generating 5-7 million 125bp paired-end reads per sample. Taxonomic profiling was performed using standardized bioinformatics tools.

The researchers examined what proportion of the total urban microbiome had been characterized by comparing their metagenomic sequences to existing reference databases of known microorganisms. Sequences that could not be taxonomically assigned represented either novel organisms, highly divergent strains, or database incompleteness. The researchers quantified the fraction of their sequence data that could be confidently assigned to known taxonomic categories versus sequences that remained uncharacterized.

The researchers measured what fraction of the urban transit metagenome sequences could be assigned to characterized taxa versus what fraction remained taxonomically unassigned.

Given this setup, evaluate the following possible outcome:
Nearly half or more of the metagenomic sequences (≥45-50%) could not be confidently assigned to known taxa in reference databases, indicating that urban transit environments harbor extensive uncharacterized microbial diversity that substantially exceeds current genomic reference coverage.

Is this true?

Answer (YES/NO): YES